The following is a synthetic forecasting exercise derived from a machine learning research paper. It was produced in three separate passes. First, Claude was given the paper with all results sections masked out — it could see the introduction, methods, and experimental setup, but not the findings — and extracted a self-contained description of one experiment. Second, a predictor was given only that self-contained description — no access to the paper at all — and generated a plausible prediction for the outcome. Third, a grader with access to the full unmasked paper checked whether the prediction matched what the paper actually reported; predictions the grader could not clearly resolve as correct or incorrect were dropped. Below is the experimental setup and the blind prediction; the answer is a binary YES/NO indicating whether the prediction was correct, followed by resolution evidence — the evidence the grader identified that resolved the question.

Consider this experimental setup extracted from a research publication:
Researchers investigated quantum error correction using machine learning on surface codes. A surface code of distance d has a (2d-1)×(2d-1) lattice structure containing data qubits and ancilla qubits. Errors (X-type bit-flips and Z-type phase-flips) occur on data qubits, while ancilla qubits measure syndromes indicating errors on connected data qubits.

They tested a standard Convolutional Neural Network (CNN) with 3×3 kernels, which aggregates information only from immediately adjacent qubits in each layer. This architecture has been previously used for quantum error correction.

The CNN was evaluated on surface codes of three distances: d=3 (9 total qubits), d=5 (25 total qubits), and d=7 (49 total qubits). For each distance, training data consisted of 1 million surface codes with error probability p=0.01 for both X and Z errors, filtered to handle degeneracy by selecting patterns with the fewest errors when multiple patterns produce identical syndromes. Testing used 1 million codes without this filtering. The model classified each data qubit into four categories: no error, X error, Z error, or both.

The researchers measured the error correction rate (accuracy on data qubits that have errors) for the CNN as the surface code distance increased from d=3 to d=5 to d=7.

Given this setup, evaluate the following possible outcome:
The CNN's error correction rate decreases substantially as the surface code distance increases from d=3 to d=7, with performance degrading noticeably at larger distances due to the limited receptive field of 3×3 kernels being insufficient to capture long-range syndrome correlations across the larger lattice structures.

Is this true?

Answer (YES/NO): NO